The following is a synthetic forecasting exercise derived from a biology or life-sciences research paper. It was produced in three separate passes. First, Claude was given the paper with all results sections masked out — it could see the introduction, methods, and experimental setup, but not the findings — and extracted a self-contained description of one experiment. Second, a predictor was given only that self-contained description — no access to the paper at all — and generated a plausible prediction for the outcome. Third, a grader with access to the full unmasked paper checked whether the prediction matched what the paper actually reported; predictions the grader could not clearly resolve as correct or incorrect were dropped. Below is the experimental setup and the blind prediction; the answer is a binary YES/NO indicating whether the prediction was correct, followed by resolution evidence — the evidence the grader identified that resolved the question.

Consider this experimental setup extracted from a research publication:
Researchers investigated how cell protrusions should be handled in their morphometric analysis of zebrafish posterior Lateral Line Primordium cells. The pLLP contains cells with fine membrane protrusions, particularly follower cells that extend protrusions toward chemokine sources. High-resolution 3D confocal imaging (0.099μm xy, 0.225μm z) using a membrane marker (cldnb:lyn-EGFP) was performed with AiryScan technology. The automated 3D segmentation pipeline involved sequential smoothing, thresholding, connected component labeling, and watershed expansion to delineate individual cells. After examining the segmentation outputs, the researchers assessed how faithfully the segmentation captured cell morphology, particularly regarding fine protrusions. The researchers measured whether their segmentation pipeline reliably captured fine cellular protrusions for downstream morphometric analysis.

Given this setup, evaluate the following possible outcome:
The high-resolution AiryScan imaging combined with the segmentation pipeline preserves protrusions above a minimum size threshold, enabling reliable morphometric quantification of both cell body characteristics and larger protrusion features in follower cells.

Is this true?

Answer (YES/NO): NO